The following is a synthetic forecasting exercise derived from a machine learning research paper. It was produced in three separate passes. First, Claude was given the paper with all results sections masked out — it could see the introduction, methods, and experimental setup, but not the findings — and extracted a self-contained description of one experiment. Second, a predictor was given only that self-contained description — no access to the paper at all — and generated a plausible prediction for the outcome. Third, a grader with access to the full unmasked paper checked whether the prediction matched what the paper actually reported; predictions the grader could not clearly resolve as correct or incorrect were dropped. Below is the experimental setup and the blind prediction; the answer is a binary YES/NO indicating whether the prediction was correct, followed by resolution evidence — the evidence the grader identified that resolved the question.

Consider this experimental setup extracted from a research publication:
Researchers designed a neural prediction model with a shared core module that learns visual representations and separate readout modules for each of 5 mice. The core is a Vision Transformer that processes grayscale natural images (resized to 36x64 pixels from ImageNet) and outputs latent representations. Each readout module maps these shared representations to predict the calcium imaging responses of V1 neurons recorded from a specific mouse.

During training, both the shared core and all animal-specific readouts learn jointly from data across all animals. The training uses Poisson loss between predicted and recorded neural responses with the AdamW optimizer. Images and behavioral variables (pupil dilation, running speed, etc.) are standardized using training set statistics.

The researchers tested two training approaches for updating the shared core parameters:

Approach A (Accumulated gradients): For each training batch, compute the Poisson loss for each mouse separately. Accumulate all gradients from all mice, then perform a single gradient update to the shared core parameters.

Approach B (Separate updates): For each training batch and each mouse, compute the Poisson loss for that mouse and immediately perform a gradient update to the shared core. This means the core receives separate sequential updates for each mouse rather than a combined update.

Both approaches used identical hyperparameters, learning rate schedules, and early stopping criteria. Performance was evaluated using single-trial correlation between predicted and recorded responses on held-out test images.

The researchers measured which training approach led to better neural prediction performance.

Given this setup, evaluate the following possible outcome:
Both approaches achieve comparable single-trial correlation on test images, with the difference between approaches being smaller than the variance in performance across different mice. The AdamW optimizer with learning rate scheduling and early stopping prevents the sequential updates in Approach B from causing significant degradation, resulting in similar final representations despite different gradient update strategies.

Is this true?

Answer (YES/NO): NO